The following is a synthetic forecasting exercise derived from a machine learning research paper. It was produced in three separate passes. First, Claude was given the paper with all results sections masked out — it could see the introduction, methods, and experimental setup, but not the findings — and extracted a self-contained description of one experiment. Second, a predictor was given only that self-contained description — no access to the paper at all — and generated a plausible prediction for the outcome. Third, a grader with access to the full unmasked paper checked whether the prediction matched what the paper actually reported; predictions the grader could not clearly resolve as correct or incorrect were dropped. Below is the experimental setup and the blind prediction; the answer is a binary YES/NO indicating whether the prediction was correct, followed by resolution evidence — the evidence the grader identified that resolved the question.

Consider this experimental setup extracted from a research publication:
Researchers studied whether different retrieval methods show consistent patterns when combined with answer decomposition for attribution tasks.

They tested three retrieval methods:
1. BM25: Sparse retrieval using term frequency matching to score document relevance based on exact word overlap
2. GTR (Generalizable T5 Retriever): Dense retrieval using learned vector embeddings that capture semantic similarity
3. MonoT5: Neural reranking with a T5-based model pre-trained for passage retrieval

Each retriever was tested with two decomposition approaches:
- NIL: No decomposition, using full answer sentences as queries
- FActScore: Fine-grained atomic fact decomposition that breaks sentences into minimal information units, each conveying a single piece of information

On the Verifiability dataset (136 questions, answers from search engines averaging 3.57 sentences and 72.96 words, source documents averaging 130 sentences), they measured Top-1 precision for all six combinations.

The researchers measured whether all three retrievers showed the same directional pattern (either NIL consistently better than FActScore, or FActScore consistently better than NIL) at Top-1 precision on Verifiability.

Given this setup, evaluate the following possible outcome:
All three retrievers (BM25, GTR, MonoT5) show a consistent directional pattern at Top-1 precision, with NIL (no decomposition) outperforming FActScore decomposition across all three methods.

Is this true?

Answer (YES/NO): YES